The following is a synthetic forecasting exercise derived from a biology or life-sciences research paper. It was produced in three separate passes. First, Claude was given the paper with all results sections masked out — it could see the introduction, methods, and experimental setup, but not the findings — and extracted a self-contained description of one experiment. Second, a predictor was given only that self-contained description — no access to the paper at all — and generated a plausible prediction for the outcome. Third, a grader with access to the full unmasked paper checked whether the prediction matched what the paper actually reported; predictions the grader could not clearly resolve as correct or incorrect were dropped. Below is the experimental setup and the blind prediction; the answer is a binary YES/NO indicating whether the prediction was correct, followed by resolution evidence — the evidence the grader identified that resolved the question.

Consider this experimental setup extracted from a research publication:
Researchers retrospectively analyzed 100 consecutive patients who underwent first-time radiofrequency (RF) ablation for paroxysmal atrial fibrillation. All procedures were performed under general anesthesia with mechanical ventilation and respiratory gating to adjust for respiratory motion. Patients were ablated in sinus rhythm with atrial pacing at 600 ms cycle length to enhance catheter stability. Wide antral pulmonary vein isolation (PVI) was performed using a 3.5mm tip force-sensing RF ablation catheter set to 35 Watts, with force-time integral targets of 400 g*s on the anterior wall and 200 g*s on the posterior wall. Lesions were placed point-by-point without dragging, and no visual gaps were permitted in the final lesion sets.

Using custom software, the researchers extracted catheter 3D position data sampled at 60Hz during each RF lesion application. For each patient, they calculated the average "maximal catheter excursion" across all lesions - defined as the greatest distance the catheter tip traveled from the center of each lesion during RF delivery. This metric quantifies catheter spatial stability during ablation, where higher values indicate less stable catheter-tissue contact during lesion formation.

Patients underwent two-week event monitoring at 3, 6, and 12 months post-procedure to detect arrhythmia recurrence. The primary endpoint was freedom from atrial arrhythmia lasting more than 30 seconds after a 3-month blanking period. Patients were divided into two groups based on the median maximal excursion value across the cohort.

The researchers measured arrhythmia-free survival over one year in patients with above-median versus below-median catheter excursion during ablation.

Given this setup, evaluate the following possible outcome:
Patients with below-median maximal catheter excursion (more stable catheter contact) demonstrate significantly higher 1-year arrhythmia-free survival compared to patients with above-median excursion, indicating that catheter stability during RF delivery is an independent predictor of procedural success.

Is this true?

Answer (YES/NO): YES